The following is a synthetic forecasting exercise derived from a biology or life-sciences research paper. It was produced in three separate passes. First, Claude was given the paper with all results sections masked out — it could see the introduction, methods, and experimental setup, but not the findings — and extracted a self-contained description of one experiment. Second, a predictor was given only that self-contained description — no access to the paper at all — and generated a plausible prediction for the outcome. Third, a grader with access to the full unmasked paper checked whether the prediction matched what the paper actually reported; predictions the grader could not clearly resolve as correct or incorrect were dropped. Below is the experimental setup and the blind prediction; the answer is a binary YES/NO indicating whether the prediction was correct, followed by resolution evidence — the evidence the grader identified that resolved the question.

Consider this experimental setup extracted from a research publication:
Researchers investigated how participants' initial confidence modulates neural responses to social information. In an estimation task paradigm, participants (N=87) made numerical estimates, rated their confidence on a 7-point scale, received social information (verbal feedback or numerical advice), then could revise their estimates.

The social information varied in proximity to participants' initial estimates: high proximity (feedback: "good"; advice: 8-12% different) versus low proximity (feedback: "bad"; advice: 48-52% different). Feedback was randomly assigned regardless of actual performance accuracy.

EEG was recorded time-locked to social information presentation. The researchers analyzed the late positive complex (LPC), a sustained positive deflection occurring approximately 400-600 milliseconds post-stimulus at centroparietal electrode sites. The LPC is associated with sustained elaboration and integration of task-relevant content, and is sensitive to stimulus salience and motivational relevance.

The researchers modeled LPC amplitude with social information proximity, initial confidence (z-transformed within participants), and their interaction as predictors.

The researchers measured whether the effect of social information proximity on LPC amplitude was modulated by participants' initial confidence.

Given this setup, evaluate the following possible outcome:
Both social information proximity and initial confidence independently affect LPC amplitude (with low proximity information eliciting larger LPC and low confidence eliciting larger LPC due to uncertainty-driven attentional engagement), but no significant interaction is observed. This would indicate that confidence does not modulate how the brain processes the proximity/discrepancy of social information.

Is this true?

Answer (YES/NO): NO